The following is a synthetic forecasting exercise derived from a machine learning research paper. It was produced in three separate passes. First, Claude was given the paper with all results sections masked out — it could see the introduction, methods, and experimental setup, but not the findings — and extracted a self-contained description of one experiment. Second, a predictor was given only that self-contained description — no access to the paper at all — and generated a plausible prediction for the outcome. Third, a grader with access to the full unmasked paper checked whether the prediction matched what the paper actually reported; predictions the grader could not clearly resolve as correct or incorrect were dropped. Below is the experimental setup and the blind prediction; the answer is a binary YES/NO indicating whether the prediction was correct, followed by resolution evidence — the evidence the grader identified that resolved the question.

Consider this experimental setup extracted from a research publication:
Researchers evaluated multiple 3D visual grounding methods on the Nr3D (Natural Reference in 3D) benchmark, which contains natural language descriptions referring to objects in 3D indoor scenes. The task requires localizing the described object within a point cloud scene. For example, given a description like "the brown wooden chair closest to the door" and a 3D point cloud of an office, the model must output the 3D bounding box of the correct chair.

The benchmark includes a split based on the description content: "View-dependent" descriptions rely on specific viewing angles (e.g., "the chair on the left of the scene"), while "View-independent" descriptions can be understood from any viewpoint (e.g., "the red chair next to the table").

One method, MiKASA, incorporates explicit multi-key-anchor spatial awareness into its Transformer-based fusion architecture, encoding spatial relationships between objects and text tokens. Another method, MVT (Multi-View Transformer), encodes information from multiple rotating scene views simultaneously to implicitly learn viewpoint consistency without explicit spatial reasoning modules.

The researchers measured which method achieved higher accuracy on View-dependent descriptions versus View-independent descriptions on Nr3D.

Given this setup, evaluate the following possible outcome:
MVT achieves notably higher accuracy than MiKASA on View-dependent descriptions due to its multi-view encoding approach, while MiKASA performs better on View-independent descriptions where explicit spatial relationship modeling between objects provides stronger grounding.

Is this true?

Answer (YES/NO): NO